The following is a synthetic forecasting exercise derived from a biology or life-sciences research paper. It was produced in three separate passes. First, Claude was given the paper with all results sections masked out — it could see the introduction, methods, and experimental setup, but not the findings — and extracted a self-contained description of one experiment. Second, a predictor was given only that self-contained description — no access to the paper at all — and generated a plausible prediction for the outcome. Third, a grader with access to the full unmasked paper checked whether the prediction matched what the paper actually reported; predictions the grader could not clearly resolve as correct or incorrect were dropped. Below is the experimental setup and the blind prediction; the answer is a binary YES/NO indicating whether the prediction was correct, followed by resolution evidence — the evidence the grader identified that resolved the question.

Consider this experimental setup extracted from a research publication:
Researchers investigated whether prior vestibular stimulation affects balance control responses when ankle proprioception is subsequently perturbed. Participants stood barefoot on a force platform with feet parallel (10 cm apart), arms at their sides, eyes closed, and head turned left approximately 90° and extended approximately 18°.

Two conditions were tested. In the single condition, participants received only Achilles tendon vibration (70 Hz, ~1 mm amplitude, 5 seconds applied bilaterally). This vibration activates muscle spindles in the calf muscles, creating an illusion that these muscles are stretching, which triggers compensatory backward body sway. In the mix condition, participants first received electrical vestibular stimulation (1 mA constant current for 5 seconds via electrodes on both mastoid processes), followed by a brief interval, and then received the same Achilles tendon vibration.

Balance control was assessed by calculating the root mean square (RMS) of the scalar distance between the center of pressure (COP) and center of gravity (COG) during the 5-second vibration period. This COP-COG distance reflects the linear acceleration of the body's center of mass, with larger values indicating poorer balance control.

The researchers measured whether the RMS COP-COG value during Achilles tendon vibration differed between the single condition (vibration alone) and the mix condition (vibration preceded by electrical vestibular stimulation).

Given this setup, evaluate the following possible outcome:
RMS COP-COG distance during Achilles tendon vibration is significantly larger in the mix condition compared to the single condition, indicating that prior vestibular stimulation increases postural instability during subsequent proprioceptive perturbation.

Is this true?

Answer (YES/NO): NO